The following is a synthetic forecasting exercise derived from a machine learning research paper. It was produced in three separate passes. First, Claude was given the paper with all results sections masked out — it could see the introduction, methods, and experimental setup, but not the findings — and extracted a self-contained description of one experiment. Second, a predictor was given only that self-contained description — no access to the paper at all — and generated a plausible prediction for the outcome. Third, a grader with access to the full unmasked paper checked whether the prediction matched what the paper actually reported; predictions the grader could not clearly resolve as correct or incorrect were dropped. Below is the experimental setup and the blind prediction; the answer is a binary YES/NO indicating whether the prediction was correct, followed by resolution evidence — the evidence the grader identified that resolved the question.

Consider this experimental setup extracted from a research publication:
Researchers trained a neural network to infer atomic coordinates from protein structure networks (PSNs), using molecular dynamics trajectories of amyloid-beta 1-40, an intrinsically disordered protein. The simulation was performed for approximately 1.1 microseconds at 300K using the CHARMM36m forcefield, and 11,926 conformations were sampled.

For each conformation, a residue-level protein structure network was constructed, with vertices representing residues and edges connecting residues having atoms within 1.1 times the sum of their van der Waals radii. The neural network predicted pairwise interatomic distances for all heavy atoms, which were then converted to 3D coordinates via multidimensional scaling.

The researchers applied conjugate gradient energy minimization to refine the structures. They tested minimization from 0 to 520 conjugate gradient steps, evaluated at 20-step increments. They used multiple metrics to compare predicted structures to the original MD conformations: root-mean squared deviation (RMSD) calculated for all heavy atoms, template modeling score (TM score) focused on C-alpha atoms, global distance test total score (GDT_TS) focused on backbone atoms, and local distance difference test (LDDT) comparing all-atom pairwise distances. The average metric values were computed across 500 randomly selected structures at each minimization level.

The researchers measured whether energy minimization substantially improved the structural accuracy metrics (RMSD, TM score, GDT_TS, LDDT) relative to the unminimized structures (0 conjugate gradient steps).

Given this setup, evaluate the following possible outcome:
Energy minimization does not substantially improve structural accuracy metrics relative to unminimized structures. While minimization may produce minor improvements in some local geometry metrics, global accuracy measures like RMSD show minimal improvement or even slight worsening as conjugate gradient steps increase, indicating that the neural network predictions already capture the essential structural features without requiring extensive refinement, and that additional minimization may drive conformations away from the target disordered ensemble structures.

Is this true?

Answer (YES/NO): YES